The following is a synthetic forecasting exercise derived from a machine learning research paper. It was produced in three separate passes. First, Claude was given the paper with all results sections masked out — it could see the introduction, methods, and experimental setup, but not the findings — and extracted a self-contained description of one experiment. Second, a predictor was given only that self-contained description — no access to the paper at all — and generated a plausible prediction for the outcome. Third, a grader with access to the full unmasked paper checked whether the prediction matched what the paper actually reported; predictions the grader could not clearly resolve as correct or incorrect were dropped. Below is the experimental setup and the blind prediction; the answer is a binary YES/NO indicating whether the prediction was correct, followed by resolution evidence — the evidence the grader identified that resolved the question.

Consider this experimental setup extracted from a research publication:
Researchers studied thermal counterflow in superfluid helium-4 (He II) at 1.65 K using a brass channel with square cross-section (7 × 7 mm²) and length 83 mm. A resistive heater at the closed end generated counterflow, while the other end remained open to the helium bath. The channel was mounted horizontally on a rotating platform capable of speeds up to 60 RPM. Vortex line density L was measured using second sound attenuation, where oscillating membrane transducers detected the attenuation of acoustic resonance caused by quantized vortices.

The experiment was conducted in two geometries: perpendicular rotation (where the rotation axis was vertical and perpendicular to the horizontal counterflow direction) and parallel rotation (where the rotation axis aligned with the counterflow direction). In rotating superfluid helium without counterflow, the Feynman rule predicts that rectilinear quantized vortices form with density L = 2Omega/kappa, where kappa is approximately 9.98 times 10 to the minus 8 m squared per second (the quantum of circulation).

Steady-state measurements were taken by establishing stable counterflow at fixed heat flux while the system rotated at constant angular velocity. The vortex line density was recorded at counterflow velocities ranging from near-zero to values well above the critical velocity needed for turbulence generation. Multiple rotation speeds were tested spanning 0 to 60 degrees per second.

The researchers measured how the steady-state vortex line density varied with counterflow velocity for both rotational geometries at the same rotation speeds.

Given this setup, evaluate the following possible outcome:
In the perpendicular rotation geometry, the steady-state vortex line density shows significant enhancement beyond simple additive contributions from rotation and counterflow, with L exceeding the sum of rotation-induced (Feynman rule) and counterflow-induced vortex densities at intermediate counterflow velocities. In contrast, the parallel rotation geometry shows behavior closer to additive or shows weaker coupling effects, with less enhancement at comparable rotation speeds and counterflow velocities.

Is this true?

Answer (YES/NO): NO